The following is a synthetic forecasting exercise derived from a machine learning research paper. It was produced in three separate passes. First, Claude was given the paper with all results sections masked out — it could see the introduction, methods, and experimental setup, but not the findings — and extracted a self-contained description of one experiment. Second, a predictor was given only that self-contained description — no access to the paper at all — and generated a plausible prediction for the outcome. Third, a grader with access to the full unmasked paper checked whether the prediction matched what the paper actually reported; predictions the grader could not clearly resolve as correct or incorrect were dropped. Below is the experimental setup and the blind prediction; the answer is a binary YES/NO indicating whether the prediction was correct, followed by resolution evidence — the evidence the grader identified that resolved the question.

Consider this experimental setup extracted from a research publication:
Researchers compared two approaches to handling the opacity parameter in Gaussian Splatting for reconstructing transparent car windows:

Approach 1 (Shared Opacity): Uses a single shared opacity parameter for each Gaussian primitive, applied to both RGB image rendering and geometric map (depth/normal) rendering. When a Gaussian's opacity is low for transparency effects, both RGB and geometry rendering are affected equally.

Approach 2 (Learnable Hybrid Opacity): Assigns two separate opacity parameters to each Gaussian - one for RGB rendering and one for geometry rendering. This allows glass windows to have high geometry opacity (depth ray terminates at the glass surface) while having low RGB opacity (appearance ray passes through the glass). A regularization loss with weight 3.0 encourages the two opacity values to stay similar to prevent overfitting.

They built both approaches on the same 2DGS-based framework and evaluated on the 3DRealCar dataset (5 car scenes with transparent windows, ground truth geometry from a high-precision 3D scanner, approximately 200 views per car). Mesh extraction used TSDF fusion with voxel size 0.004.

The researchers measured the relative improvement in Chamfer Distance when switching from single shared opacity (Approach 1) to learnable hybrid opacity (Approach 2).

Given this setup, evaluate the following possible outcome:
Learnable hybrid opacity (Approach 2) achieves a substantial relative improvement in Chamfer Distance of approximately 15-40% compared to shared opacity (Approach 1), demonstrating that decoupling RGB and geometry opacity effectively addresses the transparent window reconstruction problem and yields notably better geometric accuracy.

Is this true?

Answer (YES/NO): YES